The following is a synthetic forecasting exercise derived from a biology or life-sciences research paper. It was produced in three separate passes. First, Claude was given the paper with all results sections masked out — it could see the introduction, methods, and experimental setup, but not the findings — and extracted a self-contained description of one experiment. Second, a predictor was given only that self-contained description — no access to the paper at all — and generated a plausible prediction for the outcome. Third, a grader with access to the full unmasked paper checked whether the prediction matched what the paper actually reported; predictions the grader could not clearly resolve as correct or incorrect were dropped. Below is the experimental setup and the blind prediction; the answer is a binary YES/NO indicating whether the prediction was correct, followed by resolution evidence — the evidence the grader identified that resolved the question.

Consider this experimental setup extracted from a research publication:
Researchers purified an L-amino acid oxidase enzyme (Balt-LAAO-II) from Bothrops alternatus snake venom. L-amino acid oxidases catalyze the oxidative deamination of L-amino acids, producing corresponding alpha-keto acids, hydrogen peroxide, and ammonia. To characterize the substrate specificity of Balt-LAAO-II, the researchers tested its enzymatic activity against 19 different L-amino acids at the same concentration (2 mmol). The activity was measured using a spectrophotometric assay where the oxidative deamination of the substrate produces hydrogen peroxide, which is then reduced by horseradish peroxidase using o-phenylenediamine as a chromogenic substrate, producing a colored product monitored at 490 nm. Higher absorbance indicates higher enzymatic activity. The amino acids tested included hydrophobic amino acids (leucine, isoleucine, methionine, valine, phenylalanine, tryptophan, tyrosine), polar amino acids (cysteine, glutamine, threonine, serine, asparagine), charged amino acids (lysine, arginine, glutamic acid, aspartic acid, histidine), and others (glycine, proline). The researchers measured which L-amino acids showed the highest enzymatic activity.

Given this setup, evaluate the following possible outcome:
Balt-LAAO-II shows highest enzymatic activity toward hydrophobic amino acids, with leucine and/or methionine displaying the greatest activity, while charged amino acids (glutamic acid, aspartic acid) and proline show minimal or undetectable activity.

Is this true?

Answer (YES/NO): YES